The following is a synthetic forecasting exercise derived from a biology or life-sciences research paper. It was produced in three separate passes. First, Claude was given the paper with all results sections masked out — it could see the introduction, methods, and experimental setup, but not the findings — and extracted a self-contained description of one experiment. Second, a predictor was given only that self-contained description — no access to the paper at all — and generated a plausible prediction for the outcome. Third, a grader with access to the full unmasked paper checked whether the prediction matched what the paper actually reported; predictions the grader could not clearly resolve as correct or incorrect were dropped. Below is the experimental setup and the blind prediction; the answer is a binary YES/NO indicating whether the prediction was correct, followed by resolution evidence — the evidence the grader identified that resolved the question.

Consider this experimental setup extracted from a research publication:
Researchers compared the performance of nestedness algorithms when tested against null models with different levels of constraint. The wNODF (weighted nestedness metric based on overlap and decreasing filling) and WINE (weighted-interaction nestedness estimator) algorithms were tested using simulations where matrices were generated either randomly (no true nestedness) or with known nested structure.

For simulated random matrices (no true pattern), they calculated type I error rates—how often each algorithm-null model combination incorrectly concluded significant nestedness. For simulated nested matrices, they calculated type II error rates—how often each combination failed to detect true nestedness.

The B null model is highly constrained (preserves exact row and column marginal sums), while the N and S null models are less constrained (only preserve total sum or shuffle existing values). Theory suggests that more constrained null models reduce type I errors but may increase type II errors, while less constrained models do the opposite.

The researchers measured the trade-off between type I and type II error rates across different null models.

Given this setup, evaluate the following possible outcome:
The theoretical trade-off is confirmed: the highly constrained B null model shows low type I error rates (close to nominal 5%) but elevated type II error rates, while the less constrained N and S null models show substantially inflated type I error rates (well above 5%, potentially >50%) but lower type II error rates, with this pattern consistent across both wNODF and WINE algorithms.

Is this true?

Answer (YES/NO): NO